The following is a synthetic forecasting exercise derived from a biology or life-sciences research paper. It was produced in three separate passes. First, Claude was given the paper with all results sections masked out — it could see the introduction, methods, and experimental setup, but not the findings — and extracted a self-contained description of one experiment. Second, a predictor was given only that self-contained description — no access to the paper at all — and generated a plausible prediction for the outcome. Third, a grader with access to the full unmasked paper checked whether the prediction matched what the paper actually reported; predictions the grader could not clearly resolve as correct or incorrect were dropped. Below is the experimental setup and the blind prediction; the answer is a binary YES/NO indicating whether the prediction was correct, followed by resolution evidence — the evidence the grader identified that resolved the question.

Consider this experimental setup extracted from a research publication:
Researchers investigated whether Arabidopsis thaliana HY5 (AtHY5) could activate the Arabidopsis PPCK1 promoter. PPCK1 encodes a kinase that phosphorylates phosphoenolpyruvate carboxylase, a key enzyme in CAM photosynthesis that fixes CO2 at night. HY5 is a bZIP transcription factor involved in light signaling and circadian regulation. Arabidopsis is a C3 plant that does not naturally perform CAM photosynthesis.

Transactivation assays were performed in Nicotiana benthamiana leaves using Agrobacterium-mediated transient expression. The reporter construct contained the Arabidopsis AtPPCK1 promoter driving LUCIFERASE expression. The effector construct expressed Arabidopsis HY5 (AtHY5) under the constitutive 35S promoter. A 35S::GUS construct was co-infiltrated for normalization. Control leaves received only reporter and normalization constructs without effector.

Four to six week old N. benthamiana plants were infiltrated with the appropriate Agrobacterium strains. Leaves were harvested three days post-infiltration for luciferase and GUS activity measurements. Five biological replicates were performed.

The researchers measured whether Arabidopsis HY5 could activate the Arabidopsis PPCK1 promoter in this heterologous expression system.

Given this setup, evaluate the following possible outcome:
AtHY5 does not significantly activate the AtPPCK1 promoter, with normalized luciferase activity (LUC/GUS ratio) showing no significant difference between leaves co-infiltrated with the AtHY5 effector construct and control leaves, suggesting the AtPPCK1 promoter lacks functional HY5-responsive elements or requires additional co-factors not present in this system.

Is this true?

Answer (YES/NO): YES